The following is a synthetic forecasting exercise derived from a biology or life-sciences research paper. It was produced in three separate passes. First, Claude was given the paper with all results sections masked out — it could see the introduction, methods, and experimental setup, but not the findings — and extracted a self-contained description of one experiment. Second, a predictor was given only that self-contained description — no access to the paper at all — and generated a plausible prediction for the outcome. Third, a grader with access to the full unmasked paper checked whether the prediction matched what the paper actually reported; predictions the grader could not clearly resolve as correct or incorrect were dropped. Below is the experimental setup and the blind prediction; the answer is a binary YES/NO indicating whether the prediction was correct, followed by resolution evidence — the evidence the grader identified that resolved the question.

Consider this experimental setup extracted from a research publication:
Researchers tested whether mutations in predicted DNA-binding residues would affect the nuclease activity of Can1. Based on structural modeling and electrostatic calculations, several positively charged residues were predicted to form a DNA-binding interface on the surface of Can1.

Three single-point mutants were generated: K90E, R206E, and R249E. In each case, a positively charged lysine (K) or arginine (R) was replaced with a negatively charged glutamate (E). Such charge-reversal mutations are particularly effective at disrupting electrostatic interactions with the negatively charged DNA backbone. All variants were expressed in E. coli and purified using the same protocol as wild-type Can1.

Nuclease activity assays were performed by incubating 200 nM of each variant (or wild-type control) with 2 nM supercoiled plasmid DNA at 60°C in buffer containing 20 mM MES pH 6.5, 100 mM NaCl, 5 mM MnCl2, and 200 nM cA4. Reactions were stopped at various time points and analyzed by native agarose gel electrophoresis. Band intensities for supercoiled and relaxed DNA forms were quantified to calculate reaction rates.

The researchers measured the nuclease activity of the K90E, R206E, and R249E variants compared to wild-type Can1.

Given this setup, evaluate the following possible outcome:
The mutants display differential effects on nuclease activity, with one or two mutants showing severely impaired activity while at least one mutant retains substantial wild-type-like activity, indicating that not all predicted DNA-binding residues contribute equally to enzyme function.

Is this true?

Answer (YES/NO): NO